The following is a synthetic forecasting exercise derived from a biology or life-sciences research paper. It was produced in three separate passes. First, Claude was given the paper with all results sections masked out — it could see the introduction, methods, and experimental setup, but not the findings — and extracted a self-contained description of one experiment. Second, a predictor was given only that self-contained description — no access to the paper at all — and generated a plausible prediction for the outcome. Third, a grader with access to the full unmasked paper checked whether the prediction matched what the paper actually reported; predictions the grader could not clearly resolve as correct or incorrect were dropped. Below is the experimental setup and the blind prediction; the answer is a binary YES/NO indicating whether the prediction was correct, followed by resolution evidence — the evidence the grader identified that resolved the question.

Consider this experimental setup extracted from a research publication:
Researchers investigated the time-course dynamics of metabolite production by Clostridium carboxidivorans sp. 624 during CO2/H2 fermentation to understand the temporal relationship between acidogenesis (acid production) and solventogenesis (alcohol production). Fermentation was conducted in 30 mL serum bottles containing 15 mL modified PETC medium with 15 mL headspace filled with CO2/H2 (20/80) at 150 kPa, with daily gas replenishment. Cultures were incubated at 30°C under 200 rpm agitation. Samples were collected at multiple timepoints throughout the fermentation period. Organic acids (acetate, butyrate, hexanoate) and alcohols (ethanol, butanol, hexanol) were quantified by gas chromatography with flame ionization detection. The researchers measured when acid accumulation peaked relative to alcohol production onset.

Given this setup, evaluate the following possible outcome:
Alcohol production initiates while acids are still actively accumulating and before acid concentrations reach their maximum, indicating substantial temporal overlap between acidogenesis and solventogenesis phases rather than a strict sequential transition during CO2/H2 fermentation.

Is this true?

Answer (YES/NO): NO